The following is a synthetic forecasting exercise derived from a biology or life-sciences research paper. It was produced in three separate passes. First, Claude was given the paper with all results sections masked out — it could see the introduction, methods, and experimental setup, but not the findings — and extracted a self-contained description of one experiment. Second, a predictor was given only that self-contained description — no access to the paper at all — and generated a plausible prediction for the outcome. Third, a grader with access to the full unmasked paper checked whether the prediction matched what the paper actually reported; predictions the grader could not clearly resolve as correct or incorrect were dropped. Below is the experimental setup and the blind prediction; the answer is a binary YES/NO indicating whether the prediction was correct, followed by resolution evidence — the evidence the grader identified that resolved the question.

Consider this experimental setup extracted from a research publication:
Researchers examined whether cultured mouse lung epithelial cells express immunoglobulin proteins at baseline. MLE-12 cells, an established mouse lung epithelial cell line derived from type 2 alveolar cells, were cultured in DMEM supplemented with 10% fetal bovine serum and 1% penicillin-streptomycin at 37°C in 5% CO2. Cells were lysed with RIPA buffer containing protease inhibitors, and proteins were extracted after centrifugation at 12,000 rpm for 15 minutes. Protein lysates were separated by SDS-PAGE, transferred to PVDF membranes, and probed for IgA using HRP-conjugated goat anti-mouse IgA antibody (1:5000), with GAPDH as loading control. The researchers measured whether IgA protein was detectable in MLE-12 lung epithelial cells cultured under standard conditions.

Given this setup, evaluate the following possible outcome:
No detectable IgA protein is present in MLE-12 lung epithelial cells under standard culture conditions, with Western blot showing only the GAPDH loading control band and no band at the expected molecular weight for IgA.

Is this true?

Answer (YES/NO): NO